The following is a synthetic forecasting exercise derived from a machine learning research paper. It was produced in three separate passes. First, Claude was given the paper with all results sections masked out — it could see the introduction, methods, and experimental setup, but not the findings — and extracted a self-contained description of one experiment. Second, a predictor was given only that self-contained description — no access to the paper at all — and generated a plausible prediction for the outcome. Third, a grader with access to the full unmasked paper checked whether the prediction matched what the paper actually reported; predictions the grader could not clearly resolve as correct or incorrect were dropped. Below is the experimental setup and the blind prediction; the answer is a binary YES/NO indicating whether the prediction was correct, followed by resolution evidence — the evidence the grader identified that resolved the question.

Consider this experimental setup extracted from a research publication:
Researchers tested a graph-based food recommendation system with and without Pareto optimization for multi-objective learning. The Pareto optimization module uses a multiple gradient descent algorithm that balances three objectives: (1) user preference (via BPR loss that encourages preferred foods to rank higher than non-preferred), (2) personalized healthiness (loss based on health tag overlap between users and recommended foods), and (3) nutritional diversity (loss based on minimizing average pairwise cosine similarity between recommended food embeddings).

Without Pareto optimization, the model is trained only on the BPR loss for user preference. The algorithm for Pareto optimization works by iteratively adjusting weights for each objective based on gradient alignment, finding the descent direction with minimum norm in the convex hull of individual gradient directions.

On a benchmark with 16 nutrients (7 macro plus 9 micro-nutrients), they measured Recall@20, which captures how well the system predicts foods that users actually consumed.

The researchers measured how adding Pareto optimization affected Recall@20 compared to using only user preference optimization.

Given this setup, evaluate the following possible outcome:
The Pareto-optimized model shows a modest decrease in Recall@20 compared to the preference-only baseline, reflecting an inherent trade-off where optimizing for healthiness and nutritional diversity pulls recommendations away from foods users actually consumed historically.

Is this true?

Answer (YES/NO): YES